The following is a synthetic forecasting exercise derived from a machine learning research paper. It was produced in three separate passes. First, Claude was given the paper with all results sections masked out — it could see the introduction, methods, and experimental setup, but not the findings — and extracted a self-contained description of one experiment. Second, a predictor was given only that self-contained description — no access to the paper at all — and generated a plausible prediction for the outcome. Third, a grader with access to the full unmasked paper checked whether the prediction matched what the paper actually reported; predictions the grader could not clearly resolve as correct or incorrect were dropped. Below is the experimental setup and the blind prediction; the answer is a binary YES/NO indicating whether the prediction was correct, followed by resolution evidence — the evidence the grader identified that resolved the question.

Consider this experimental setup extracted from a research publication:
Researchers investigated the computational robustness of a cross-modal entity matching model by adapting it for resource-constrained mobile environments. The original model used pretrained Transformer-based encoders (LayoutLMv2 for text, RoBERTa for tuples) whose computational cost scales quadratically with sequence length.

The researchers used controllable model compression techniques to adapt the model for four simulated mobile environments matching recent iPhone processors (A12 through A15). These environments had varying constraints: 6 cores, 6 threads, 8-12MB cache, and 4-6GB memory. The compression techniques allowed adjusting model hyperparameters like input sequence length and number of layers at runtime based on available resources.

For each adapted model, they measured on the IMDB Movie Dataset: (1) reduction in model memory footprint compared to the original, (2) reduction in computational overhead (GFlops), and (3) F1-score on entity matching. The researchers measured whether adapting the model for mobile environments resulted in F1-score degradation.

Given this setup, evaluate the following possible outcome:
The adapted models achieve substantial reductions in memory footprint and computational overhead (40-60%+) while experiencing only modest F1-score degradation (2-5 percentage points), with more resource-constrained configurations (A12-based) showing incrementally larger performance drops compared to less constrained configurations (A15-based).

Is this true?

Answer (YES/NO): NO